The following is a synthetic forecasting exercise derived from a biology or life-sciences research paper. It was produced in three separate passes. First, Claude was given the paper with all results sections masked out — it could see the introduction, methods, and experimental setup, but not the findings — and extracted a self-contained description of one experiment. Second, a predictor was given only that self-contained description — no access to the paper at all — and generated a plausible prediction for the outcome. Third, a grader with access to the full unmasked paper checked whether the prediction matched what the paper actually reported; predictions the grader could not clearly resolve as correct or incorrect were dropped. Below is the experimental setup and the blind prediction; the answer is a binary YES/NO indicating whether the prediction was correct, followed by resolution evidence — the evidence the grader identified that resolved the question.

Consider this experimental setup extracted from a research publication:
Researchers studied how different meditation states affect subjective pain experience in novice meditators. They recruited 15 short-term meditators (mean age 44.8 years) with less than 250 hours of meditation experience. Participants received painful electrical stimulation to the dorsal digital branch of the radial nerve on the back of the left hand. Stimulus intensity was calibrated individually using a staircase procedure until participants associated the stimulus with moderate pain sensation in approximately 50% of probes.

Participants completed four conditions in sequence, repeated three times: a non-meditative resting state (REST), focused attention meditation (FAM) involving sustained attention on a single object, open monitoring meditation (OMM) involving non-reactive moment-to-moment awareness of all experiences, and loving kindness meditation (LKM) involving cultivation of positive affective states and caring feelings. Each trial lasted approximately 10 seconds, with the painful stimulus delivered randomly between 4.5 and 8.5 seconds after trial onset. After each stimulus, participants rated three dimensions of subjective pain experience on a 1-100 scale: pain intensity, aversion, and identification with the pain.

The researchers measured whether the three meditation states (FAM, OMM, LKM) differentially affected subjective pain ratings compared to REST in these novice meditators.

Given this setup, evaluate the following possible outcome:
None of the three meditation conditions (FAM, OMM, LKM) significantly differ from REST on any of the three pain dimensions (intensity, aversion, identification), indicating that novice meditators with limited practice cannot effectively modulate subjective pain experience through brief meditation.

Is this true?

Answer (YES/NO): NO